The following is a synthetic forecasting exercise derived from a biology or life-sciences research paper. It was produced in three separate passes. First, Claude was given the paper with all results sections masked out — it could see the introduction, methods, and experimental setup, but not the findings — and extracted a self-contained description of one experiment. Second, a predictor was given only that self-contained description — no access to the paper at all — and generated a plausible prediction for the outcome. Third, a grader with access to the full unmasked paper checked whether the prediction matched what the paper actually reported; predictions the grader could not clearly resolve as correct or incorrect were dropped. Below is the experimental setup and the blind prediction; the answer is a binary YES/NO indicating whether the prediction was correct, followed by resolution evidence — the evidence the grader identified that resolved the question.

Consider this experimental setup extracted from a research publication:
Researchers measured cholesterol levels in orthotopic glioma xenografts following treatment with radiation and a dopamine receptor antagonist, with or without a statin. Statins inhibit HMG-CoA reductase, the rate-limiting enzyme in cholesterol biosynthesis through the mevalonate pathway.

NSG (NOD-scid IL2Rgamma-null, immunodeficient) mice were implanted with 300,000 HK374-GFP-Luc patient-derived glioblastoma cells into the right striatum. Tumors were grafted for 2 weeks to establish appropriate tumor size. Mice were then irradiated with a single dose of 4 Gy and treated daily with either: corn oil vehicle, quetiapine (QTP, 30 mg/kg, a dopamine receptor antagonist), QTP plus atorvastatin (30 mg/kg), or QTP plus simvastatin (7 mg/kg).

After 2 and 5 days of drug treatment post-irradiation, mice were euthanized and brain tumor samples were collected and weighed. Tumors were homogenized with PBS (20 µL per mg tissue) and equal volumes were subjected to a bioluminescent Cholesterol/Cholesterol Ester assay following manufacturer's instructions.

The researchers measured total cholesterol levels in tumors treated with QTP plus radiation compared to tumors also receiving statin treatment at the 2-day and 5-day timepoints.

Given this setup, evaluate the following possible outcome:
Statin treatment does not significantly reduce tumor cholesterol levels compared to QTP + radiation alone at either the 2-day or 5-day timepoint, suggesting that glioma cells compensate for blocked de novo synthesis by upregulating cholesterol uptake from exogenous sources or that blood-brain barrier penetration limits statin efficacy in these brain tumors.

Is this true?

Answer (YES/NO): NO